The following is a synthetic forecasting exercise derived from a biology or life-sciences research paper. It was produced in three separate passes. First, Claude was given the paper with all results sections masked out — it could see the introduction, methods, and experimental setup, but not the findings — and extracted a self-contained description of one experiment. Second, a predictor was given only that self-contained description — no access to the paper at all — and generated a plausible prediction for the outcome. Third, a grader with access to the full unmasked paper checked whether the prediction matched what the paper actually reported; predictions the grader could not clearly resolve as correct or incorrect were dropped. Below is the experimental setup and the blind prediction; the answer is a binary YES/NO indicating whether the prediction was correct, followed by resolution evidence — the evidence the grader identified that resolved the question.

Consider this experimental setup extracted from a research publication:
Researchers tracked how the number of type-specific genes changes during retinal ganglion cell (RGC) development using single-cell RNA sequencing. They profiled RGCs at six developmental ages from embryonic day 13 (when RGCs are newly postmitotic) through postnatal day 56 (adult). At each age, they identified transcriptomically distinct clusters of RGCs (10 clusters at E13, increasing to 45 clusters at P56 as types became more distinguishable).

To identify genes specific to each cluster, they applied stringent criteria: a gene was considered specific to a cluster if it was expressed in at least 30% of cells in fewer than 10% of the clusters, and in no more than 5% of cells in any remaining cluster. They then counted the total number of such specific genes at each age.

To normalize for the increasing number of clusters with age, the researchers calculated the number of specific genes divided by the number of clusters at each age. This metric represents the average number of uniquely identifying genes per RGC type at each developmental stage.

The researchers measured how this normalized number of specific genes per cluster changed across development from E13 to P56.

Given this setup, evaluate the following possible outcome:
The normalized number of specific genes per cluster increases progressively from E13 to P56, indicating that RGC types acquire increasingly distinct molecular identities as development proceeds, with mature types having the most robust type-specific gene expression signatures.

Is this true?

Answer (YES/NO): YES